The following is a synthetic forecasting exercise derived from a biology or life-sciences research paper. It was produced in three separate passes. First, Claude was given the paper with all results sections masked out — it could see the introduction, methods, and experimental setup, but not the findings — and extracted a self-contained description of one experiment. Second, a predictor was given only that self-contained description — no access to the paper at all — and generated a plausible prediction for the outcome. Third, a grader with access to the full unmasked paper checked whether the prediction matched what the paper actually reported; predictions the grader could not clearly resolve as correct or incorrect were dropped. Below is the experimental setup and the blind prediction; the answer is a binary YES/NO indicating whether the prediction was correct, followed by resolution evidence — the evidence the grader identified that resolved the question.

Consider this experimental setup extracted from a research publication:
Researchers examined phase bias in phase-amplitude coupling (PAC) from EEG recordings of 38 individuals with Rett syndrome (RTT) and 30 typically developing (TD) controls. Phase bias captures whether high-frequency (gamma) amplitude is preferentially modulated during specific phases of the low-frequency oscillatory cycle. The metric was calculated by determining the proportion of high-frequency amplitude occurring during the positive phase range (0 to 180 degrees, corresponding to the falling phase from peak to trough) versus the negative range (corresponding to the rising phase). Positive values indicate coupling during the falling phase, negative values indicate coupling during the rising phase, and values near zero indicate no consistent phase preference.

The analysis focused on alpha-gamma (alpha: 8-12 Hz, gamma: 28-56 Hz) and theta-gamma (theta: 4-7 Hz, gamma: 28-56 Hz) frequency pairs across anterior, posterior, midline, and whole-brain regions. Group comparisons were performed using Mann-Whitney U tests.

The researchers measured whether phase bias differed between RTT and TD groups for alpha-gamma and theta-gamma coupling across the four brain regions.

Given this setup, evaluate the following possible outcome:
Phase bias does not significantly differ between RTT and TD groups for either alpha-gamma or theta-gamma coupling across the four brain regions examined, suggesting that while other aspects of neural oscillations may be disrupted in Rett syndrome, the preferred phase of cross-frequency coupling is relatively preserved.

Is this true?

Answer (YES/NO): NO